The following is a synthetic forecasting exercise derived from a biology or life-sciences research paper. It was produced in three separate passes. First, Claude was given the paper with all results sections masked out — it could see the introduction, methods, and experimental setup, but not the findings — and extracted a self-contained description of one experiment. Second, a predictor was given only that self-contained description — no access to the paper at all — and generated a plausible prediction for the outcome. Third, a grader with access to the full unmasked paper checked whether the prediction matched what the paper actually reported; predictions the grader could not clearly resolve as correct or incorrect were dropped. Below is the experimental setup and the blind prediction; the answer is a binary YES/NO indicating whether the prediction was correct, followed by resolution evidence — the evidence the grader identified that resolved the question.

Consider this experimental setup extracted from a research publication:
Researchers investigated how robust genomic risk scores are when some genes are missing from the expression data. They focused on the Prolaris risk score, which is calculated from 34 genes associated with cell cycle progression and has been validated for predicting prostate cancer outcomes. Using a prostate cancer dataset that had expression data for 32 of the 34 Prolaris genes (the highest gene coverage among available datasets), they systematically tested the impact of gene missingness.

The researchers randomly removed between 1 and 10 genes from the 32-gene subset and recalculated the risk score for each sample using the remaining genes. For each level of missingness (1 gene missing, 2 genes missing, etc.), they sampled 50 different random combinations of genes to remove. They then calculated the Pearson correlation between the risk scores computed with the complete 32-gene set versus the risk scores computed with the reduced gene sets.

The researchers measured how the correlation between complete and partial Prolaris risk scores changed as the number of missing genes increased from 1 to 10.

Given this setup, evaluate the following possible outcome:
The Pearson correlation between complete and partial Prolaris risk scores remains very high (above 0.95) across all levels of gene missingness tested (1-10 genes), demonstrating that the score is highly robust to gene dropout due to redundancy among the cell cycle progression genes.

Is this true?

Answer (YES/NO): YES